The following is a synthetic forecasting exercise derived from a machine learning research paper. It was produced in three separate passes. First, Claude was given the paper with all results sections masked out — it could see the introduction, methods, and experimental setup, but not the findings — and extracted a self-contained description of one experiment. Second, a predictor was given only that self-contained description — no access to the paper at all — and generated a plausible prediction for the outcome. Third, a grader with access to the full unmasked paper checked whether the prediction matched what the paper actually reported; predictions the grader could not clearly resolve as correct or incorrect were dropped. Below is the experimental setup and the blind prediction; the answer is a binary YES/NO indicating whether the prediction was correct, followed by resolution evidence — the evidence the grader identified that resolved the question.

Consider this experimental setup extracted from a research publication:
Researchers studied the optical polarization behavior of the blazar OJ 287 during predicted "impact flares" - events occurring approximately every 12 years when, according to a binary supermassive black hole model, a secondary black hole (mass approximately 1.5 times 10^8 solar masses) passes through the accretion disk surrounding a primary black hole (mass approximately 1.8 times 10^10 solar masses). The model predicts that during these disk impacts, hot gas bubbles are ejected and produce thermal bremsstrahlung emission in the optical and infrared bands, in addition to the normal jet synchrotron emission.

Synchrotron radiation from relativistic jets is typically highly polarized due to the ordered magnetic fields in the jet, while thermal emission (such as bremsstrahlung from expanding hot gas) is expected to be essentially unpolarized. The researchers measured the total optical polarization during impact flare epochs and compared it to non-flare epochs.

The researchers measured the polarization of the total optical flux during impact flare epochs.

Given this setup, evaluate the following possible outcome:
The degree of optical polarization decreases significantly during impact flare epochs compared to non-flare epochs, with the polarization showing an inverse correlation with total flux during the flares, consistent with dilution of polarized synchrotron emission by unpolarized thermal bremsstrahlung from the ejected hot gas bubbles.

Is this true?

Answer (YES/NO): YES